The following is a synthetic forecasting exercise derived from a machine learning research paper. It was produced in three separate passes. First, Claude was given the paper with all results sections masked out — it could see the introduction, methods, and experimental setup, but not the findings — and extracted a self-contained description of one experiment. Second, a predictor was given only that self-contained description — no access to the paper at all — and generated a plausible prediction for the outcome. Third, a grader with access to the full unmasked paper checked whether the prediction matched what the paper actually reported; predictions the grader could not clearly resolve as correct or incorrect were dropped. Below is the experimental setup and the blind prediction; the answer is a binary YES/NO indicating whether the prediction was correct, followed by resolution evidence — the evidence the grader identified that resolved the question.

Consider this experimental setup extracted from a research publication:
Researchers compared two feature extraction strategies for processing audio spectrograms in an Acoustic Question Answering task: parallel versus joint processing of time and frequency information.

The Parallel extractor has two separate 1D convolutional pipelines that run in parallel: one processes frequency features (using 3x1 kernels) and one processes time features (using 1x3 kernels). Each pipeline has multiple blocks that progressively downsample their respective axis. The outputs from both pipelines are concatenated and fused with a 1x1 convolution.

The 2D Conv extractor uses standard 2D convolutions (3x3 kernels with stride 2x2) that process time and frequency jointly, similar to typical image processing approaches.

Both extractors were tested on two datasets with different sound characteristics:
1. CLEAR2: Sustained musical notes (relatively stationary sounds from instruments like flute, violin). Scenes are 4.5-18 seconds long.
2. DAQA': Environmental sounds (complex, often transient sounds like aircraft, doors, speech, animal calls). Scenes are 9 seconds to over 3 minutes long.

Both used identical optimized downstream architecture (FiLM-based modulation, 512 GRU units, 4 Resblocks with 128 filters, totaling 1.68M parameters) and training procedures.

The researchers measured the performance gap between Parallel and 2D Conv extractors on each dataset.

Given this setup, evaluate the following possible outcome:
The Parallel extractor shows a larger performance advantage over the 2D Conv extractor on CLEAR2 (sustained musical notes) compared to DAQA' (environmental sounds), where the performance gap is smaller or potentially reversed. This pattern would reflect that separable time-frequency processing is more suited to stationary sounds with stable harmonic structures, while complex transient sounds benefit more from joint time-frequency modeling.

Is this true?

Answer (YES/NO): NO